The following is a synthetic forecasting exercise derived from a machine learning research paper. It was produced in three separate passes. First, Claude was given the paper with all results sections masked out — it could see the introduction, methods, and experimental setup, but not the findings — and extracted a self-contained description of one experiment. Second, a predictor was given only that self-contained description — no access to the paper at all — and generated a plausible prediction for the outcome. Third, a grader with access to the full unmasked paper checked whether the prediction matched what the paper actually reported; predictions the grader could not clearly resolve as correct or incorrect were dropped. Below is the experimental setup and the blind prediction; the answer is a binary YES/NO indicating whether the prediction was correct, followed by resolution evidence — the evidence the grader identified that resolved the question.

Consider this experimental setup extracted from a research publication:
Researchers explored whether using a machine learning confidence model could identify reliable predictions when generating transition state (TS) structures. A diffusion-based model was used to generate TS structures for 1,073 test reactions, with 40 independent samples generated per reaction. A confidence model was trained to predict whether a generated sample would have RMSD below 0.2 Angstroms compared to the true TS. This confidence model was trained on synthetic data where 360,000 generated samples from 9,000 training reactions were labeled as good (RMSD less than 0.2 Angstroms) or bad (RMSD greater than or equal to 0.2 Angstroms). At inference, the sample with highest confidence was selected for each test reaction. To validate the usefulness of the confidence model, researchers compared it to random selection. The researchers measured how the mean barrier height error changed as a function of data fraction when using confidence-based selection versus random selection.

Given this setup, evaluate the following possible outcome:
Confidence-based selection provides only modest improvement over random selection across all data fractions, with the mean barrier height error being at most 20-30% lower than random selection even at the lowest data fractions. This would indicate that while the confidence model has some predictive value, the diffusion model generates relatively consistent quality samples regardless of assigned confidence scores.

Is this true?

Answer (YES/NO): NO